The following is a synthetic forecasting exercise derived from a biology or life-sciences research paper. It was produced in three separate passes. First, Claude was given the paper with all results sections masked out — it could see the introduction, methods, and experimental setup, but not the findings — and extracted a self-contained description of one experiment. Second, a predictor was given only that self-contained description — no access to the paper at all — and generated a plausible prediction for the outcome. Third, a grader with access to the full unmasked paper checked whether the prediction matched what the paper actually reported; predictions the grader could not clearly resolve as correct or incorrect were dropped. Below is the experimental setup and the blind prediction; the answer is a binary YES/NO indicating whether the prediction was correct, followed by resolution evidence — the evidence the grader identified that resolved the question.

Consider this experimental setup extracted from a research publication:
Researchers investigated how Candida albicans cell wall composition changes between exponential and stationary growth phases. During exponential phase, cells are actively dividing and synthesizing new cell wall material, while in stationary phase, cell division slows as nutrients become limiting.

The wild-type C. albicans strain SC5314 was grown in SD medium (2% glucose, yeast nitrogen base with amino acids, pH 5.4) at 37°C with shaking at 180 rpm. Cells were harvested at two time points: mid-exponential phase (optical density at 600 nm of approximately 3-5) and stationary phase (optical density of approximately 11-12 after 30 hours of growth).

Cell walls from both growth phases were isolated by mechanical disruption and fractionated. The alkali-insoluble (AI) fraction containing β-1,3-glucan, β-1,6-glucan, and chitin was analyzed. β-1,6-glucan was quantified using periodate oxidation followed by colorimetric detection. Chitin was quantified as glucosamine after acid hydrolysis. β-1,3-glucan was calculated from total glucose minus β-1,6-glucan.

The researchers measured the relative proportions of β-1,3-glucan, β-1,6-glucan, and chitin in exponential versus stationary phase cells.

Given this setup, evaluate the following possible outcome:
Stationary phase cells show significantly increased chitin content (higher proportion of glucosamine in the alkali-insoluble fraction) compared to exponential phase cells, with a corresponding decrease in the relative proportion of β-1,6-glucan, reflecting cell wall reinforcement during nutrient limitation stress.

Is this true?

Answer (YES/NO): NO